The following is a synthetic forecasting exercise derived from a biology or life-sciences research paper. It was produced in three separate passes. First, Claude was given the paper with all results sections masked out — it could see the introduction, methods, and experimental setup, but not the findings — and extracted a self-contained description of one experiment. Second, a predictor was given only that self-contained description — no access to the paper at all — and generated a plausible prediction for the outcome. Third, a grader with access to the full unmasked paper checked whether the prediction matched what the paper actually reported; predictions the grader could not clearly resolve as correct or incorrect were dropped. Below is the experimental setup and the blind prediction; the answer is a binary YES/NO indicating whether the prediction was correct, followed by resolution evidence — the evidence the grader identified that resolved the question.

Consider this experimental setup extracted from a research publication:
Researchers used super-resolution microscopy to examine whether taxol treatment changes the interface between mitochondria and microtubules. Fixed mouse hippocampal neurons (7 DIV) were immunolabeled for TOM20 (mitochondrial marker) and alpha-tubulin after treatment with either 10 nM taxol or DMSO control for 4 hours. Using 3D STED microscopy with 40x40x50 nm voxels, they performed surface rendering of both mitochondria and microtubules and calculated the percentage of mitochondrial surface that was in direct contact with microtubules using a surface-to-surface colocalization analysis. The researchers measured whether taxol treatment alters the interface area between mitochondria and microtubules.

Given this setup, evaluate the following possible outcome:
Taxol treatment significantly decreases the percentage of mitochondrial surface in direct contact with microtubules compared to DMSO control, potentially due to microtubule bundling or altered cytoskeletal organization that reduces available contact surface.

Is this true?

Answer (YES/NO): NO